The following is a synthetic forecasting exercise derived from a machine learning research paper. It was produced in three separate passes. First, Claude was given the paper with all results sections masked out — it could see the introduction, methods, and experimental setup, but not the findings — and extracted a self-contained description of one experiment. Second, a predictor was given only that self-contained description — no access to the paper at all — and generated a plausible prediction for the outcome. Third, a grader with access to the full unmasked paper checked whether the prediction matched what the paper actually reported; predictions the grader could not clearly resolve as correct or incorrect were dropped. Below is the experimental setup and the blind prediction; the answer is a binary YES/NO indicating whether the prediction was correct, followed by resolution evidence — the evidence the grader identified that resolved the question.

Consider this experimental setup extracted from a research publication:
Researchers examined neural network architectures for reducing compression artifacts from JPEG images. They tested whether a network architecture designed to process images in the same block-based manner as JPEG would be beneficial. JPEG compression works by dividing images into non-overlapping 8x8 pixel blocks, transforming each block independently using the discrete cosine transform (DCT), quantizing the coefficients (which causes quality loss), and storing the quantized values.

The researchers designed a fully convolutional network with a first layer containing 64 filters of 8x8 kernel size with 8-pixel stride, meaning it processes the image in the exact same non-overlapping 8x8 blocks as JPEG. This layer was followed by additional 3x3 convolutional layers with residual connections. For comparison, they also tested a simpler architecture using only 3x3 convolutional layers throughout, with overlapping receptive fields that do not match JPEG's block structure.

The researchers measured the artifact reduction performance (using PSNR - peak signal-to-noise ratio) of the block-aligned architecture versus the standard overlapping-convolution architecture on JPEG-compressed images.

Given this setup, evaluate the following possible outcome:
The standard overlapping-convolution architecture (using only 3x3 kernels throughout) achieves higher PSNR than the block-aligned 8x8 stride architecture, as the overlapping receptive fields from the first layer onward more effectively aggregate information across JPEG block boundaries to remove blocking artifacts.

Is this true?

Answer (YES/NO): NO